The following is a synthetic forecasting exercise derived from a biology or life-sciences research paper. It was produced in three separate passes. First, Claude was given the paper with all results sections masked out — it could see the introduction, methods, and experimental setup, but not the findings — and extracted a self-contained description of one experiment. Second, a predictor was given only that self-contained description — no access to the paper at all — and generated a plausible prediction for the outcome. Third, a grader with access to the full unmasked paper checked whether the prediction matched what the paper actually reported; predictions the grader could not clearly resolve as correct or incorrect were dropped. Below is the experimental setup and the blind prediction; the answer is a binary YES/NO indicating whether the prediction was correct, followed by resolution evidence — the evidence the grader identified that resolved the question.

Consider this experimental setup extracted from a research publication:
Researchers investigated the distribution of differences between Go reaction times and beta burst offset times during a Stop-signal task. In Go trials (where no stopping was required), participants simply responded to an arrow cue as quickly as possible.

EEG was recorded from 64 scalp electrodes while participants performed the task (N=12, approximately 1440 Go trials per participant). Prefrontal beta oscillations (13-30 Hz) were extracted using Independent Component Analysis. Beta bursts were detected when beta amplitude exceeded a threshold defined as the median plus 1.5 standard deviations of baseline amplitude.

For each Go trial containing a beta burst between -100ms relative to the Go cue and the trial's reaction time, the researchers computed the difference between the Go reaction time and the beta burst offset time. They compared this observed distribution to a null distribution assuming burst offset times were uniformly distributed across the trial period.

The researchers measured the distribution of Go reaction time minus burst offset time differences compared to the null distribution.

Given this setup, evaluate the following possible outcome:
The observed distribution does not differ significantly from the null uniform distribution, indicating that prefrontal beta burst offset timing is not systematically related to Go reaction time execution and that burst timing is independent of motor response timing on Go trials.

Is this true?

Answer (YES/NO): NO